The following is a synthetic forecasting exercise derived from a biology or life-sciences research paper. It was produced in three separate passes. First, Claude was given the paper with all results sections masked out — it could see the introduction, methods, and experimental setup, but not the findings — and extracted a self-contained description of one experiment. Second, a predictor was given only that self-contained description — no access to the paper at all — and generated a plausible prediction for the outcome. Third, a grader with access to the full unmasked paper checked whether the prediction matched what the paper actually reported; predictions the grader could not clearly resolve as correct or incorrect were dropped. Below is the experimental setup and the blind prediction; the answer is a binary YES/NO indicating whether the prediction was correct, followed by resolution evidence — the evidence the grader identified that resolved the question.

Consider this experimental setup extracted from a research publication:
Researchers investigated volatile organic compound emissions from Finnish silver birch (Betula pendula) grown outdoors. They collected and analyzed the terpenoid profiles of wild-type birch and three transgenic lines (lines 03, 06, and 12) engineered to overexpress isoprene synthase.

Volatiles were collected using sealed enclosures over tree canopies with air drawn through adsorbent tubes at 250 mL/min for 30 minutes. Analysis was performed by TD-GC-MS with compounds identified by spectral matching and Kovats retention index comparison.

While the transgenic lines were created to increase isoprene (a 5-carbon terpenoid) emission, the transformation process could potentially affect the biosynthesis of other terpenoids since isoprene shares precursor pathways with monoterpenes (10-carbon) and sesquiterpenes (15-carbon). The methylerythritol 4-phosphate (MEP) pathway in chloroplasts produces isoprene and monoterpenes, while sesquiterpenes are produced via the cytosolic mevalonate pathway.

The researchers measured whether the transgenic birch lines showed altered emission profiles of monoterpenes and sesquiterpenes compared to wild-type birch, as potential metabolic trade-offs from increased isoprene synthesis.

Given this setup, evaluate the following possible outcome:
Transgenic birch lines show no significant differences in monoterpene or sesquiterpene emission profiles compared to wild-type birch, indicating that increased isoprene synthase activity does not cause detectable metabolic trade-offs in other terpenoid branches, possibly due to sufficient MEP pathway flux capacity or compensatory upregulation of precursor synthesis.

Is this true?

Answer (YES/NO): NO